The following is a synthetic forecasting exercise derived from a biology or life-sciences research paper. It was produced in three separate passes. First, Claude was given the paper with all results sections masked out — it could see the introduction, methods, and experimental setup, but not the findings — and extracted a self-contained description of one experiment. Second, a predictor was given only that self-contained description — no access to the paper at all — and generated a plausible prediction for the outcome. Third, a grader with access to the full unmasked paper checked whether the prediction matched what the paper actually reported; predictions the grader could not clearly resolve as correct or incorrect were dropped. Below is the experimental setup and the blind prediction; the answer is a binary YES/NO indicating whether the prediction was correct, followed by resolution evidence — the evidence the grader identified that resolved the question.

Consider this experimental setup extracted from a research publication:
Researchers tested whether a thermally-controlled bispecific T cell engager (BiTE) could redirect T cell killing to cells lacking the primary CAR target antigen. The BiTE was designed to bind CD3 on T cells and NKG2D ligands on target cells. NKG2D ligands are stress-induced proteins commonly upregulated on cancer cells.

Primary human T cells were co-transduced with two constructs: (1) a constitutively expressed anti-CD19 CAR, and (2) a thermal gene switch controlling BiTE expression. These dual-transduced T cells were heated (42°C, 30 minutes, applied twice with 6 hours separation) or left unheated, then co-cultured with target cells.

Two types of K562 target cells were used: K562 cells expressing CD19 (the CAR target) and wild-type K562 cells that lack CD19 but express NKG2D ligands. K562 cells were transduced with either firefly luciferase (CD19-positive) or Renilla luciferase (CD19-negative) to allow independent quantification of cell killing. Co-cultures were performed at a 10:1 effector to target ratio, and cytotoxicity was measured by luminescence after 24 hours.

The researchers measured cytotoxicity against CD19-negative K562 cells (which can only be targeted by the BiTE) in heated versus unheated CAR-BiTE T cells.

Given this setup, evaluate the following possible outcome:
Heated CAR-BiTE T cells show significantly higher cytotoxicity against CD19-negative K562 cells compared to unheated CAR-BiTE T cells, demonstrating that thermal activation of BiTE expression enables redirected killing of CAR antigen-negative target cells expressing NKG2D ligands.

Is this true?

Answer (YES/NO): YES